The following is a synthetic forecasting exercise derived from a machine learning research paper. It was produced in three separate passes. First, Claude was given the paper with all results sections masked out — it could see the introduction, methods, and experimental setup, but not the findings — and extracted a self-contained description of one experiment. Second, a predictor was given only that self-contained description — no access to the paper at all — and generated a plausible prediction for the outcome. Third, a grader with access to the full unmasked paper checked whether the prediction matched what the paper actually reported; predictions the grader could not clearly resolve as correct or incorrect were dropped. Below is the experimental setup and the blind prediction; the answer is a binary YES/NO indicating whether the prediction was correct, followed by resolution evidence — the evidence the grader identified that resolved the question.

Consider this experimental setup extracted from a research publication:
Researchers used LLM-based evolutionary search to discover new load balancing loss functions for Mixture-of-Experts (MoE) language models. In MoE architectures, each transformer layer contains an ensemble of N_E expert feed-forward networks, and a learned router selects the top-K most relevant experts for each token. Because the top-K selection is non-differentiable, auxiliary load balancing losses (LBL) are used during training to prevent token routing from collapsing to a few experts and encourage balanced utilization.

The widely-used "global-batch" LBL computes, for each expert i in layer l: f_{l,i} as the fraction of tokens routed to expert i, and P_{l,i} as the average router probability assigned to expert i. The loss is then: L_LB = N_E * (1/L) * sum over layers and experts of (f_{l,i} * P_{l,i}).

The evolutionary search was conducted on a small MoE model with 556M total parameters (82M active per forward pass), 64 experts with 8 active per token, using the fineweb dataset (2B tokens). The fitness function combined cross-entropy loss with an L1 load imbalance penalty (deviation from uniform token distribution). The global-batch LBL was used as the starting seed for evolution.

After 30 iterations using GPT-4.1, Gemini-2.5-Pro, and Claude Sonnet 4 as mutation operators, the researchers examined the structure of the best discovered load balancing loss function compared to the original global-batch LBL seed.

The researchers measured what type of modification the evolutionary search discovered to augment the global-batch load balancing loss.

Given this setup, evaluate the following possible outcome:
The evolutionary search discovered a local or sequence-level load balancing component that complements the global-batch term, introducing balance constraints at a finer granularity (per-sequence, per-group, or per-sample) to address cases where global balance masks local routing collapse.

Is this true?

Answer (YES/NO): NO